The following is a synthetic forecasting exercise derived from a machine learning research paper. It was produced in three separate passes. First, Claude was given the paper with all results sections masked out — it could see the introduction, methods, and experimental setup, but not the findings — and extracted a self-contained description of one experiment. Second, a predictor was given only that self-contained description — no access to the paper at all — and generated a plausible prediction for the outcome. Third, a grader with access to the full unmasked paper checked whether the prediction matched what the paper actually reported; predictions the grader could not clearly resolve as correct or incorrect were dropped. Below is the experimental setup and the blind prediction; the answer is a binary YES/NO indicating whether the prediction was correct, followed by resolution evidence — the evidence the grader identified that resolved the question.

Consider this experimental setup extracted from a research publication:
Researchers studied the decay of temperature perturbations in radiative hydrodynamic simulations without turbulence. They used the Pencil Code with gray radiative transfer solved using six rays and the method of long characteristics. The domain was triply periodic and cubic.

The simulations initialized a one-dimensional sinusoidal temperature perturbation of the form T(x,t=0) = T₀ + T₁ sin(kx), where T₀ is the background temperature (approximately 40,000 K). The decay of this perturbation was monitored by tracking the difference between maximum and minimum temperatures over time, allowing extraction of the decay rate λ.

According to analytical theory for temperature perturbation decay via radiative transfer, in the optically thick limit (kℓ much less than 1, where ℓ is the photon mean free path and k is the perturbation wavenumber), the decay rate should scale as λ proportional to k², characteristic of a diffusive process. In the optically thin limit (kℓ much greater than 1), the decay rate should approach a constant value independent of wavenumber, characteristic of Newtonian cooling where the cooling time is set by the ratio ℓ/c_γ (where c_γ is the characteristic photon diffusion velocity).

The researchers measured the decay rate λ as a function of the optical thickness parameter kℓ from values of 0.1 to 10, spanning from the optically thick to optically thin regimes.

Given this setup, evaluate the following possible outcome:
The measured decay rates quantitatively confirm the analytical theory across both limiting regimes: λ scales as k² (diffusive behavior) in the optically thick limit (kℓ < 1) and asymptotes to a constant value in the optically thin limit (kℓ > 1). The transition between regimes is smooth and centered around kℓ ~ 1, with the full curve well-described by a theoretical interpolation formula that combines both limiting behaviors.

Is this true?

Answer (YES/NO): YES